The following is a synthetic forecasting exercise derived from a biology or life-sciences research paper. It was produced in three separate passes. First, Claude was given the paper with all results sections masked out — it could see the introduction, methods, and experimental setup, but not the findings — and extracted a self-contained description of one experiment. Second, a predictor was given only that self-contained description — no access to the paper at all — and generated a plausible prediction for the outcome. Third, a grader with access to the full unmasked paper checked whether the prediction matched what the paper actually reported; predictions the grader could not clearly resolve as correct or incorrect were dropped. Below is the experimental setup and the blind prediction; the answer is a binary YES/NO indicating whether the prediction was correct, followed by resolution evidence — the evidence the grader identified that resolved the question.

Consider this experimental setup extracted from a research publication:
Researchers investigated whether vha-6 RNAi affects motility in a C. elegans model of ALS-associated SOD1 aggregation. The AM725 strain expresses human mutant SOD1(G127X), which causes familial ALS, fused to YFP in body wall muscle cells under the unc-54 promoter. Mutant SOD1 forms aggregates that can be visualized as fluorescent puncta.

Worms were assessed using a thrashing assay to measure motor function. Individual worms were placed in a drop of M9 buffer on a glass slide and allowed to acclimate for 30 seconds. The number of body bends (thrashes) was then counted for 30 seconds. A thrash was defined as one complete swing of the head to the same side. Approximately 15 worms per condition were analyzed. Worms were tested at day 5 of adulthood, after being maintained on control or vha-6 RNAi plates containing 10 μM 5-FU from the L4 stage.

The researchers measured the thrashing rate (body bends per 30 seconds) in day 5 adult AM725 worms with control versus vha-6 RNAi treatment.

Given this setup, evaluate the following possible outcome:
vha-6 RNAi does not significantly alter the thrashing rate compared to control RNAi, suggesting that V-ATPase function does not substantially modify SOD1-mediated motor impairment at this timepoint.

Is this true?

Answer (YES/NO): NO